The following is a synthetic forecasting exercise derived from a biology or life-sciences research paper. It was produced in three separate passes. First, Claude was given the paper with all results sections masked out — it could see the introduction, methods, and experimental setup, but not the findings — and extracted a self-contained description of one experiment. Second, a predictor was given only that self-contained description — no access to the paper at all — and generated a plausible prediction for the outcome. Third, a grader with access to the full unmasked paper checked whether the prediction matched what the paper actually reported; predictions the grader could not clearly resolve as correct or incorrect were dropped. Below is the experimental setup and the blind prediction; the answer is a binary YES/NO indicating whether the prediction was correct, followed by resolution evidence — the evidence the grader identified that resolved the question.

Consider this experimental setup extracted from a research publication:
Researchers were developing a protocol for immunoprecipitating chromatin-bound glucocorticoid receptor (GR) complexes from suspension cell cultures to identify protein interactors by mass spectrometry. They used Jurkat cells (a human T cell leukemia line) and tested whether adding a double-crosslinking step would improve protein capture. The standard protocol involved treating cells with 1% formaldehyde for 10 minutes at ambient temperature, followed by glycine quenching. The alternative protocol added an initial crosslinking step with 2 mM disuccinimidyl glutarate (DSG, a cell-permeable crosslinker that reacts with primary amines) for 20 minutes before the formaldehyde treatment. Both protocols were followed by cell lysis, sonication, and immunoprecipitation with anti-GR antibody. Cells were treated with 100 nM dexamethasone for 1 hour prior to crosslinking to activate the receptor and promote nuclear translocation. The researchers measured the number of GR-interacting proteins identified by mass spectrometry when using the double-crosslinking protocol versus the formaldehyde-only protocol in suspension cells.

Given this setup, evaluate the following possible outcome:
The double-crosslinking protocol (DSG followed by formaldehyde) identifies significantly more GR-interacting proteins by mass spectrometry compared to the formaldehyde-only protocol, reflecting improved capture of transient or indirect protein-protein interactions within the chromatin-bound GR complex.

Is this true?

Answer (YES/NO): NO